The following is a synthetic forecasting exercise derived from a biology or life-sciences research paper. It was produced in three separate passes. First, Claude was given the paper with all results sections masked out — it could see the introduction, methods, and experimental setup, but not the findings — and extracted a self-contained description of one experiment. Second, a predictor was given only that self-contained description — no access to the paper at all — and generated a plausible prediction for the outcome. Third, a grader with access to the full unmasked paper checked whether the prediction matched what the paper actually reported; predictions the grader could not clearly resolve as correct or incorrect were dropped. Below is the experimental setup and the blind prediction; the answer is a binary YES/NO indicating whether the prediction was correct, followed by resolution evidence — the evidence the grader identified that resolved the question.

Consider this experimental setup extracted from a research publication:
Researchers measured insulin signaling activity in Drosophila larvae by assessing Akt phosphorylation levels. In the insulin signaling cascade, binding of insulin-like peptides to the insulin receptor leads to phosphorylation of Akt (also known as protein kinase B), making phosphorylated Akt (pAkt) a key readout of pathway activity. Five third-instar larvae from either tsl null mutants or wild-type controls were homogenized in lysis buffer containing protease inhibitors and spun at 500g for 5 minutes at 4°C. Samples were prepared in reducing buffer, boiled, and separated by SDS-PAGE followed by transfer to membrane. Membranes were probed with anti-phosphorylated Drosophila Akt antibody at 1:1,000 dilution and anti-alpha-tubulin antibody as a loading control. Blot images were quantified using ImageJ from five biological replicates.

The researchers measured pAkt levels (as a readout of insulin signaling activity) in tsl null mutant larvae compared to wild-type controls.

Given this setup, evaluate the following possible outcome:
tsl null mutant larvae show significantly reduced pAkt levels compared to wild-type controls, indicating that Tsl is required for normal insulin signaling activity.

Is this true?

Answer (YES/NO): YES